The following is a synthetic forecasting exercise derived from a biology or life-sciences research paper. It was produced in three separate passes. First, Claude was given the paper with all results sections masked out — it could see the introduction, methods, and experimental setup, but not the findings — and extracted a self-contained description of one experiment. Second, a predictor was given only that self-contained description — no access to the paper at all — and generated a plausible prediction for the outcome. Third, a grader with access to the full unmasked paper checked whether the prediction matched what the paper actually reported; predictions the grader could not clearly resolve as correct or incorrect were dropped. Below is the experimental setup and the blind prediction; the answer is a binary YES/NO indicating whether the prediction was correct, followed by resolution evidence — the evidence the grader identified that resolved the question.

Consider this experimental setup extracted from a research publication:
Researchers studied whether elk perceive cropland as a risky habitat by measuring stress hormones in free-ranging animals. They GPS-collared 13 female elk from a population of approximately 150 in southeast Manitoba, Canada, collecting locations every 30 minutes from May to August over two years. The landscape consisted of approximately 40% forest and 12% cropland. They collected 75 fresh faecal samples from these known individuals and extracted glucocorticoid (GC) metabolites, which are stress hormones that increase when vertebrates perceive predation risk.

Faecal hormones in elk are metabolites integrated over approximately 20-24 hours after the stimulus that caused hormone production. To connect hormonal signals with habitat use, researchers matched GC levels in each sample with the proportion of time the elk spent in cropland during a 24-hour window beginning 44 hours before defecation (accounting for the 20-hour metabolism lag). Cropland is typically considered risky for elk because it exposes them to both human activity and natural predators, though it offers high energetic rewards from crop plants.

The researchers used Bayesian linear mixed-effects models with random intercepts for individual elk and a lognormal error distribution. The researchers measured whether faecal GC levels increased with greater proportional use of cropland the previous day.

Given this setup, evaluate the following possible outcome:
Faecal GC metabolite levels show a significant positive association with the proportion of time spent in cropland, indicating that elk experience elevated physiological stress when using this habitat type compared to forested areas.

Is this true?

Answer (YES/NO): NO